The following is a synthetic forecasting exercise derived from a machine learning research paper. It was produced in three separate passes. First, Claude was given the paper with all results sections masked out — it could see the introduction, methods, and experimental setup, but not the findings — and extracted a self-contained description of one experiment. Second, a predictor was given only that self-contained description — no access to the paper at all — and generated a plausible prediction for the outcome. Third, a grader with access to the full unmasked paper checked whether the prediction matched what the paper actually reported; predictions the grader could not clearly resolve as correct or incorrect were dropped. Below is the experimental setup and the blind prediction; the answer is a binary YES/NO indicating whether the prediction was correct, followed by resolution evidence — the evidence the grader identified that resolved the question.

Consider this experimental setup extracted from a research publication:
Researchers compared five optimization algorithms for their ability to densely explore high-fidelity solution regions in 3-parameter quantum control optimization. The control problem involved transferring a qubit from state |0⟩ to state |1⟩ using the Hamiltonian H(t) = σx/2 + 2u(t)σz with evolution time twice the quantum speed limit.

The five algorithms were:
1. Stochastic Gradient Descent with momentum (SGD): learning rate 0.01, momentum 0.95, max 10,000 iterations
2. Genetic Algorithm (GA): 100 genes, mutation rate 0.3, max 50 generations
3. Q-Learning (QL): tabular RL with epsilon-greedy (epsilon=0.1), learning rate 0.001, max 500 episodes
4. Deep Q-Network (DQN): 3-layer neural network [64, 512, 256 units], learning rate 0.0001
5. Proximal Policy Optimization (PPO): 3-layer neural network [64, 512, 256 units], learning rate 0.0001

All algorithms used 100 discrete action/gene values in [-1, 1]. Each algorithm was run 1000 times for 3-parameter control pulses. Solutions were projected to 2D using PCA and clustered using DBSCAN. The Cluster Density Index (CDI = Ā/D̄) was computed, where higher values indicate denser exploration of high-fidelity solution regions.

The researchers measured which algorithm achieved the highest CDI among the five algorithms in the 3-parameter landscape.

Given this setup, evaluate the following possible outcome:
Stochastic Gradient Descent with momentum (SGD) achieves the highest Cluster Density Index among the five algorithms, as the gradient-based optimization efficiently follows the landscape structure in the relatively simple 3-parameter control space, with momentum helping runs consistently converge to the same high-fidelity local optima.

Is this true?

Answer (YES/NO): NO